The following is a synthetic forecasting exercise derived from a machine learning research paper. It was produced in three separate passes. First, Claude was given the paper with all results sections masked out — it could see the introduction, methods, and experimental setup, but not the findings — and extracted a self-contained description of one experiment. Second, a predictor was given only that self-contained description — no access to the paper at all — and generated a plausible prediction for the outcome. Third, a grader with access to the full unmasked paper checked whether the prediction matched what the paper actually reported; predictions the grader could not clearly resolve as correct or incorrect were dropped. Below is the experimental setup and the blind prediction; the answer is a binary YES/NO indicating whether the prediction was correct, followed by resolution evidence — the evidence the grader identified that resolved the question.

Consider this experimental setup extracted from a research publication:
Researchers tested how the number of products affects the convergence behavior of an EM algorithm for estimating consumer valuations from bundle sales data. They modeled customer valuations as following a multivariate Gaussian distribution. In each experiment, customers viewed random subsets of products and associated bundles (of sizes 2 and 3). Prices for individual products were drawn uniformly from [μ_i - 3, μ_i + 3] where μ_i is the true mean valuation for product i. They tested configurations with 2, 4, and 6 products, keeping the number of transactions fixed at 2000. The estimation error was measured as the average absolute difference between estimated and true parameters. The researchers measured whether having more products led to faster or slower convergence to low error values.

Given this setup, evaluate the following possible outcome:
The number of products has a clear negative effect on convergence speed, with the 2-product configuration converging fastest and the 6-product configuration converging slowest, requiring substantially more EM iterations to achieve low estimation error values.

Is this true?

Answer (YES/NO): NO